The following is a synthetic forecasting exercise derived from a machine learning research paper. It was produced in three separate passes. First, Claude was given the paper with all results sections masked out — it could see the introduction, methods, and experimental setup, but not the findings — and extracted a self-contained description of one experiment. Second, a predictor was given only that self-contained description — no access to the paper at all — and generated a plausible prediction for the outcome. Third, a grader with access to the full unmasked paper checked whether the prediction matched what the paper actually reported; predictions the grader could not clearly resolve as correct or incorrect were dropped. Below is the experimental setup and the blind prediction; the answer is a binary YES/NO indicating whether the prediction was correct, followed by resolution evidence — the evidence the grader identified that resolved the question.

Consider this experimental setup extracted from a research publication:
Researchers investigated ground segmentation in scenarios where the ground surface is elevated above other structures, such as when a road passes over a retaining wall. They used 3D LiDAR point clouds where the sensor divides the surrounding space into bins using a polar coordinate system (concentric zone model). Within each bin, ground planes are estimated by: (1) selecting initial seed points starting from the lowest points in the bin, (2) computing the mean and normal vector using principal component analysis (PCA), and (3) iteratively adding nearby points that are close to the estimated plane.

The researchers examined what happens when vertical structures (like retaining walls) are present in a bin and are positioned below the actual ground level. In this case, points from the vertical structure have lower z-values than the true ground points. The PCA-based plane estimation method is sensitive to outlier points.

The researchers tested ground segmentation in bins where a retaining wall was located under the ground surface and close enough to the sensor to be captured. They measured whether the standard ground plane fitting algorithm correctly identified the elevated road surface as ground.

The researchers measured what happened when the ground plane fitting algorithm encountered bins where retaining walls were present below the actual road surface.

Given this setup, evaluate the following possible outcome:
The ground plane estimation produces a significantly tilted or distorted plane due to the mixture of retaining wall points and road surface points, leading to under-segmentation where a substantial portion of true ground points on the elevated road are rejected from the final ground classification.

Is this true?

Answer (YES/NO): YES